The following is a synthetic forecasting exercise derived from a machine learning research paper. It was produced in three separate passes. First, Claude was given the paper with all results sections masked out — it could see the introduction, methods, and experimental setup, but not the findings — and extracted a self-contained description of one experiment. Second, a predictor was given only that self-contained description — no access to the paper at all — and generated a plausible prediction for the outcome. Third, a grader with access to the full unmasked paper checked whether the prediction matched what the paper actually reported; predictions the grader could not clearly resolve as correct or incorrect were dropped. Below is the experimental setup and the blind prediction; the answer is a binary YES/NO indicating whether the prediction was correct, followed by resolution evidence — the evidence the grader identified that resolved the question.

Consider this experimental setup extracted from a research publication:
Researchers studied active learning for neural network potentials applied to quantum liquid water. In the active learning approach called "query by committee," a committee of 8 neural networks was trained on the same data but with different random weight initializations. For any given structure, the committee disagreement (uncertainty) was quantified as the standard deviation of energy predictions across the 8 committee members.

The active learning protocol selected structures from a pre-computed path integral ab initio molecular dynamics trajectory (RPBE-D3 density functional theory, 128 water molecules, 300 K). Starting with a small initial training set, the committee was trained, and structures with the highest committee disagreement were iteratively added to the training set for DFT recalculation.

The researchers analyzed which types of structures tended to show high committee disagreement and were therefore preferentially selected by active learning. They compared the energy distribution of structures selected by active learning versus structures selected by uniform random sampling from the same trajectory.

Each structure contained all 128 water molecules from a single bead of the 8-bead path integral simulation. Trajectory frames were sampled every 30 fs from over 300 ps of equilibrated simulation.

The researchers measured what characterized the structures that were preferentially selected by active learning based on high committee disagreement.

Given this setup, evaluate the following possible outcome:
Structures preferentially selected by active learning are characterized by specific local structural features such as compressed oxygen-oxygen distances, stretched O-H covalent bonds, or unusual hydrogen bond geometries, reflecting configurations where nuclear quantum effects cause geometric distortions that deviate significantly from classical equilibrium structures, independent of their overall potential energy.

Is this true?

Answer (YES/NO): NO